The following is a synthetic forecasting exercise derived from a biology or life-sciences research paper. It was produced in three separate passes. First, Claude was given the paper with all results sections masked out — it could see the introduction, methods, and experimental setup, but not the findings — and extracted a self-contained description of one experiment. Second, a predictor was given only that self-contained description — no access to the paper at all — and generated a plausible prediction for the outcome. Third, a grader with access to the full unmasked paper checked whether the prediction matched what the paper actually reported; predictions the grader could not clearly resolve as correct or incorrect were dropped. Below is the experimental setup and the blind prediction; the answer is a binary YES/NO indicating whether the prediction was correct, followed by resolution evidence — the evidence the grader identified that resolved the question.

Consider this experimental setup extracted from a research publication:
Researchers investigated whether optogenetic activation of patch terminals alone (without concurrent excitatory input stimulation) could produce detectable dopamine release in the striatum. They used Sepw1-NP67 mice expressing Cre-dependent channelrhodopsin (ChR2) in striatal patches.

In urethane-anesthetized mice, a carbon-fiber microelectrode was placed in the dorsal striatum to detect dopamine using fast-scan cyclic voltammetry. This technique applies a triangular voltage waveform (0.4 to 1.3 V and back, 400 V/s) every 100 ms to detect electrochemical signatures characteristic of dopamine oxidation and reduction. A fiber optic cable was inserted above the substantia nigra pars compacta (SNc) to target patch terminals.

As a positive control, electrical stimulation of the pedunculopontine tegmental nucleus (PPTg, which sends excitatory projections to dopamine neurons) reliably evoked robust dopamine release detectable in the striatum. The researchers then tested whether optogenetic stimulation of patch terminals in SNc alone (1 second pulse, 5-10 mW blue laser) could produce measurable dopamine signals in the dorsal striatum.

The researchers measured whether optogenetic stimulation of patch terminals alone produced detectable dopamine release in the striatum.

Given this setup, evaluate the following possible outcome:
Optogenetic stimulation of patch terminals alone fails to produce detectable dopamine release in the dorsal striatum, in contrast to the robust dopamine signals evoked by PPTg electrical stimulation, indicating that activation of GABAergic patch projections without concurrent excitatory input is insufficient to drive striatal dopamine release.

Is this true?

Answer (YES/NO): YES